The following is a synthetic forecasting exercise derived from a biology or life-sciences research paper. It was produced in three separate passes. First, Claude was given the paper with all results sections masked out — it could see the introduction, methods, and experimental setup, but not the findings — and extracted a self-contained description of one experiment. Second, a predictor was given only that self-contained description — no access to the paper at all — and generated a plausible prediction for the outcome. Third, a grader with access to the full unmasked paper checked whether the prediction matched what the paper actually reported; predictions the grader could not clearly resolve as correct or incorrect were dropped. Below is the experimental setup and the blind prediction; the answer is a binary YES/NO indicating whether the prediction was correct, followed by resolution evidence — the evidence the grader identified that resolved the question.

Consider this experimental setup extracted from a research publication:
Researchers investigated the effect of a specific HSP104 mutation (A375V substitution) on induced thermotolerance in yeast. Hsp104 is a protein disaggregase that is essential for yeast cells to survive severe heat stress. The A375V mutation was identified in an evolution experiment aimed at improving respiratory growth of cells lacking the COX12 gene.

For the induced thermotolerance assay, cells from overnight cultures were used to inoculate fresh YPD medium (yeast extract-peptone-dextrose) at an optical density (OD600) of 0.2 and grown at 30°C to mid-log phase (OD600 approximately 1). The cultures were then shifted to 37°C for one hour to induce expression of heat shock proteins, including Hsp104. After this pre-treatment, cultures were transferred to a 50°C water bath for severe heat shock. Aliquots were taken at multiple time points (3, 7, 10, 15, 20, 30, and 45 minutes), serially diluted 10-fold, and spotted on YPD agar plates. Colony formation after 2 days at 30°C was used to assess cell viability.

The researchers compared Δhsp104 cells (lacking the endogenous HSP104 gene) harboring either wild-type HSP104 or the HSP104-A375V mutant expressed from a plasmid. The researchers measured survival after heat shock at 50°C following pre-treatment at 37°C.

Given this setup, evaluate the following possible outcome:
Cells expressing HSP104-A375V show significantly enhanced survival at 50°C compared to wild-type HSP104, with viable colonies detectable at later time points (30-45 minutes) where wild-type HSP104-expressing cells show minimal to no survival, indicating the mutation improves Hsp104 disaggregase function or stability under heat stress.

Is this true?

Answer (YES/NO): NO